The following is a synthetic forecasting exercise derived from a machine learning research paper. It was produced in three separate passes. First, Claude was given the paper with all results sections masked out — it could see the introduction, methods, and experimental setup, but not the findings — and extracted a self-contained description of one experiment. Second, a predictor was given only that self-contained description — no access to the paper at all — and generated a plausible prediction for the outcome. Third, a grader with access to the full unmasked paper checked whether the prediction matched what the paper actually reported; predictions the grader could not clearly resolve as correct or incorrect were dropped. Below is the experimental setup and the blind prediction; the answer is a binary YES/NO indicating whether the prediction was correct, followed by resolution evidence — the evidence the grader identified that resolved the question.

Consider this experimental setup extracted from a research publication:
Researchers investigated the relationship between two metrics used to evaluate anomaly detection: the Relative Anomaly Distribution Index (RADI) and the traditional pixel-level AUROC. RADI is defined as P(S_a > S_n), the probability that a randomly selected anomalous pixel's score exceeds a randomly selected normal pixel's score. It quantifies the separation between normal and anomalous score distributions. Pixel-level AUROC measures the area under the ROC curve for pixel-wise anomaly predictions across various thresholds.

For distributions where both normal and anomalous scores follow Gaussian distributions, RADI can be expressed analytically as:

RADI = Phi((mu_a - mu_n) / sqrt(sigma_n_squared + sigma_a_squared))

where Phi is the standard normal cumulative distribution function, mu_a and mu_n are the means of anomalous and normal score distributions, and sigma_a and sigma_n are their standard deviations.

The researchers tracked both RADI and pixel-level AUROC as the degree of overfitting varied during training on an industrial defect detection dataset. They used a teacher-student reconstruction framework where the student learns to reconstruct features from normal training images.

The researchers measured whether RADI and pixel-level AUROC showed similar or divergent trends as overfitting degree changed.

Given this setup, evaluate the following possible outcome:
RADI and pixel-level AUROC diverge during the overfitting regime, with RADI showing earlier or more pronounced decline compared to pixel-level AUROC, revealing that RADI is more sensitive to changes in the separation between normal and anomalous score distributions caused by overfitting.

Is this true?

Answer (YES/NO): NO